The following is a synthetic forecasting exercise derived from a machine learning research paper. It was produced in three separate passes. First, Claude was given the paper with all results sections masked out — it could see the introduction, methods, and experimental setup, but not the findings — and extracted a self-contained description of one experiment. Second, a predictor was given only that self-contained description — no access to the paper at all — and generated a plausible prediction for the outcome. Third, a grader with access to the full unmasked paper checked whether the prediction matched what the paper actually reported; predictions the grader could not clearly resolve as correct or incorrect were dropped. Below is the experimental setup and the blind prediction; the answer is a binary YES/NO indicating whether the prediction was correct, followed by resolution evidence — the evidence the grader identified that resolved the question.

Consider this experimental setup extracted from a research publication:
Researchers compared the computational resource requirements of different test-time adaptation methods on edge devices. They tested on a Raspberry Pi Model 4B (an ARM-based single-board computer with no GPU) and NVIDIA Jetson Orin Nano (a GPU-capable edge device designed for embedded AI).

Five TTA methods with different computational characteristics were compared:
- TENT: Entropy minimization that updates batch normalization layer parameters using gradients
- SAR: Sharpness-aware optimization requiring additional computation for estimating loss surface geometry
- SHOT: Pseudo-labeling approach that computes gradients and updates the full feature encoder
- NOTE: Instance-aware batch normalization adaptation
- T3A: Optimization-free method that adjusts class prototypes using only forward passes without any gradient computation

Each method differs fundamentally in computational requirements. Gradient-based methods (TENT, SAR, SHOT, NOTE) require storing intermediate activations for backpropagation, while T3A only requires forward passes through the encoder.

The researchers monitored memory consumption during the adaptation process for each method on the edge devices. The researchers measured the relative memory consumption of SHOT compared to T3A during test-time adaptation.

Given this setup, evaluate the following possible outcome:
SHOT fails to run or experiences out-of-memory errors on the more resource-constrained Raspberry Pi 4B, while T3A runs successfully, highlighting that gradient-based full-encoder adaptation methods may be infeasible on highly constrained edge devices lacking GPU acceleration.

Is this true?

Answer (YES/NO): NO